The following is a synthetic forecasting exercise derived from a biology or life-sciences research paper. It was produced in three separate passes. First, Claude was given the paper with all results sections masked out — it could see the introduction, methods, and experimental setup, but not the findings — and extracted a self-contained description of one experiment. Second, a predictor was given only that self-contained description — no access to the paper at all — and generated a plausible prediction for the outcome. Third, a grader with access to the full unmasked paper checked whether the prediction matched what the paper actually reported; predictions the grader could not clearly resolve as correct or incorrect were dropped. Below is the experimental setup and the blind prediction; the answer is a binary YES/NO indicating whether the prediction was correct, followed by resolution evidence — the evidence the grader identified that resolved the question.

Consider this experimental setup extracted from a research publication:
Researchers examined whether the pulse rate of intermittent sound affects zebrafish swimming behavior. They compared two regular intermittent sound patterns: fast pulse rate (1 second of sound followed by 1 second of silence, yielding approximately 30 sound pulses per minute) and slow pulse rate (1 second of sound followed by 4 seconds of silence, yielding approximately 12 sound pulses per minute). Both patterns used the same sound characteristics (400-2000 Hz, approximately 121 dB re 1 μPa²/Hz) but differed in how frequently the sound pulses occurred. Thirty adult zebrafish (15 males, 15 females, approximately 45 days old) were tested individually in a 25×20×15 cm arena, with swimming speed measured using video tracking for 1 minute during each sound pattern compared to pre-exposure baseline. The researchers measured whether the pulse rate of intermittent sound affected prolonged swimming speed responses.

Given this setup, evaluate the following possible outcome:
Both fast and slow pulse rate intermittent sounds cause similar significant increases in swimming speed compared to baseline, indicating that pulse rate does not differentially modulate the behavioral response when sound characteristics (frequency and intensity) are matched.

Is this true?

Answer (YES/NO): YES